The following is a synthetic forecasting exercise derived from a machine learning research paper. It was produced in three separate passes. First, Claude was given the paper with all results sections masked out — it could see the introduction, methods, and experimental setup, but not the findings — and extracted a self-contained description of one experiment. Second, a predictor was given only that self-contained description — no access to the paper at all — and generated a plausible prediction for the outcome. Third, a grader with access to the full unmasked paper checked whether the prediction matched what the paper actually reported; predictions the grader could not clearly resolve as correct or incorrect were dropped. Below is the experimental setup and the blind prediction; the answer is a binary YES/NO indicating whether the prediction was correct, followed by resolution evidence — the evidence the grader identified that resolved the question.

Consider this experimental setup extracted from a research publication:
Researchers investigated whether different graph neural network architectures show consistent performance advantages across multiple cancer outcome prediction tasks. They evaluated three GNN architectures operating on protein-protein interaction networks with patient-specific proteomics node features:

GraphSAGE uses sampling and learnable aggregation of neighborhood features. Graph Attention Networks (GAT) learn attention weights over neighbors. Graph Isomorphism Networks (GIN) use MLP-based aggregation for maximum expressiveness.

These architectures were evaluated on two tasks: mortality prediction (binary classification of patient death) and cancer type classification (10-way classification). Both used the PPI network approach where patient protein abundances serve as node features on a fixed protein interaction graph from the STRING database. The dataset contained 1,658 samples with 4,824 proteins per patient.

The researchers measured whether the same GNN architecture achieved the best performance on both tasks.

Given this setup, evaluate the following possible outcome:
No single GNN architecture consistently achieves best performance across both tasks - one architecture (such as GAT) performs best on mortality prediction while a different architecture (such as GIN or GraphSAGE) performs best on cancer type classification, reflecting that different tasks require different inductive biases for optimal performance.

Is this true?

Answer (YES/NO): YES